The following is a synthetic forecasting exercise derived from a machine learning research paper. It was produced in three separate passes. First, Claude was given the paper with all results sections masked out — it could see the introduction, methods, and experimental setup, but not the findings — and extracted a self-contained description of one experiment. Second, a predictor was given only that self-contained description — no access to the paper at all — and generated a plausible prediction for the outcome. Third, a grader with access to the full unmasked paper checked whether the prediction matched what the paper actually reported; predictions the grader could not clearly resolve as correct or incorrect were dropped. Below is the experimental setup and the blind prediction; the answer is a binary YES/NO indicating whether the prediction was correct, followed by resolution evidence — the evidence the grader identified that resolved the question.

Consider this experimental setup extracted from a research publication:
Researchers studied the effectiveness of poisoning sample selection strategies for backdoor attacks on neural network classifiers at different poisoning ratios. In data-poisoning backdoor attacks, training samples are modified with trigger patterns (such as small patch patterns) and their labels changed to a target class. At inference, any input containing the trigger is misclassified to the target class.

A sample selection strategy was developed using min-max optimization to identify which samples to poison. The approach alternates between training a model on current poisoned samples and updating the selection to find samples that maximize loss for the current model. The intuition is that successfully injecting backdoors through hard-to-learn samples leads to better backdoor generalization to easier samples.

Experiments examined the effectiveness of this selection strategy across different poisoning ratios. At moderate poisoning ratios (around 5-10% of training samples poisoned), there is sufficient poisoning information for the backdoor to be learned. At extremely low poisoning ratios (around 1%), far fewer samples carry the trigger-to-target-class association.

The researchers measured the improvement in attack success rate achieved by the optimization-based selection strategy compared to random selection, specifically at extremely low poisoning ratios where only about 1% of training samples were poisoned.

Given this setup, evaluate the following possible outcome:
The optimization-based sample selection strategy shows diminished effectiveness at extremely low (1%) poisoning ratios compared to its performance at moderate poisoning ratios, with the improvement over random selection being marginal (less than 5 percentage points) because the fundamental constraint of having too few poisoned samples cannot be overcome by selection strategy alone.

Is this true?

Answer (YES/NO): NO